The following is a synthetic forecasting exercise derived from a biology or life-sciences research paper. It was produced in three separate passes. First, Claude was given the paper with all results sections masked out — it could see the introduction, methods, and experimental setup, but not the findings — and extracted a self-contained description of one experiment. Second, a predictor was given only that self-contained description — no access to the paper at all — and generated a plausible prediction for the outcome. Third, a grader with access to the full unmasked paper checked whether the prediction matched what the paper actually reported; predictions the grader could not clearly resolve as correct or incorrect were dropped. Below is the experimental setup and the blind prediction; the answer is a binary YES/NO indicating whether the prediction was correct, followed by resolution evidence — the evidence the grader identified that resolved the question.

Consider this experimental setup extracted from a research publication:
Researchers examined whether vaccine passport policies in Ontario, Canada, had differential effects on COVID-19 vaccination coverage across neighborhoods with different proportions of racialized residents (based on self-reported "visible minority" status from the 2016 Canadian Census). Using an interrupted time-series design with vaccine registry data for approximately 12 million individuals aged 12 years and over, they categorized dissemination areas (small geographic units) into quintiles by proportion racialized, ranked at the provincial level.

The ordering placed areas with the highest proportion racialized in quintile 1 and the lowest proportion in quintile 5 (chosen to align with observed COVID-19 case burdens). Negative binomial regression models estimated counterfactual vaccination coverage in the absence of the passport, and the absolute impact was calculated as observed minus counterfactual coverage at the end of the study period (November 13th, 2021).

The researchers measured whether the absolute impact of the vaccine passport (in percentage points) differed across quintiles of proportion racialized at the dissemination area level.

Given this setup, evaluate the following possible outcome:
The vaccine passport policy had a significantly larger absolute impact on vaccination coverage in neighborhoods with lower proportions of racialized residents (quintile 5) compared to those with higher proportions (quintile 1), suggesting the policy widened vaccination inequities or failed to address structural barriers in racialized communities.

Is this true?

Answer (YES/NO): NO